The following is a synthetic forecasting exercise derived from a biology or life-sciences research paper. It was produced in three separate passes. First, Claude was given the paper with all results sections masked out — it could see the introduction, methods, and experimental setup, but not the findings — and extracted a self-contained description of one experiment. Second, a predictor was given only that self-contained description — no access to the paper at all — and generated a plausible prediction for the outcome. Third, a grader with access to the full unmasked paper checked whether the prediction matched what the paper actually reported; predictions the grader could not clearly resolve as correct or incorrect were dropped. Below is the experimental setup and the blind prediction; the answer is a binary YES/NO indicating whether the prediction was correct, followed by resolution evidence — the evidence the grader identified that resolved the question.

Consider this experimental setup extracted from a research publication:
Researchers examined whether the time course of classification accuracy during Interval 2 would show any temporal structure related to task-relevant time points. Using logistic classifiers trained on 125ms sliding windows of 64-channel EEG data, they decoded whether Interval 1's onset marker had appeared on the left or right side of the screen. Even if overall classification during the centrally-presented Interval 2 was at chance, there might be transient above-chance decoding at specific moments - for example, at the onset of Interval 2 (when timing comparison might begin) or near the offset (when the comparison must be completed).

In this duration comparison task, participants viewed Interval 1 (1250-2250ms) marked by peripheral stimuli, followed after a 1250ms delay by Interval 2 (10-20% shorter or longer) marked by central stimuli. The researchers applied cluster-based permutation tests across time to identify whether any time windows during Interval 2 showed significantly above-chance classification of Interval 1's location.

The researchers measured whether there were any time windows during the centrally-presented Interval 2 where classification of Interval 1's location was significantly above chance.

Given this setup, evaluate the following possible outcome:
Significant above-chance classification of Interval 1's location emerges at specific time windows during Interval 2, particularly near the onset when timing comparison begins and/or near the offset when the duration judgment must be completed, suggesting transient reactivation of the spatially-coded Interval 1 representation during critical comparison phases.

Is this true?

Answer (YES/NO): NO